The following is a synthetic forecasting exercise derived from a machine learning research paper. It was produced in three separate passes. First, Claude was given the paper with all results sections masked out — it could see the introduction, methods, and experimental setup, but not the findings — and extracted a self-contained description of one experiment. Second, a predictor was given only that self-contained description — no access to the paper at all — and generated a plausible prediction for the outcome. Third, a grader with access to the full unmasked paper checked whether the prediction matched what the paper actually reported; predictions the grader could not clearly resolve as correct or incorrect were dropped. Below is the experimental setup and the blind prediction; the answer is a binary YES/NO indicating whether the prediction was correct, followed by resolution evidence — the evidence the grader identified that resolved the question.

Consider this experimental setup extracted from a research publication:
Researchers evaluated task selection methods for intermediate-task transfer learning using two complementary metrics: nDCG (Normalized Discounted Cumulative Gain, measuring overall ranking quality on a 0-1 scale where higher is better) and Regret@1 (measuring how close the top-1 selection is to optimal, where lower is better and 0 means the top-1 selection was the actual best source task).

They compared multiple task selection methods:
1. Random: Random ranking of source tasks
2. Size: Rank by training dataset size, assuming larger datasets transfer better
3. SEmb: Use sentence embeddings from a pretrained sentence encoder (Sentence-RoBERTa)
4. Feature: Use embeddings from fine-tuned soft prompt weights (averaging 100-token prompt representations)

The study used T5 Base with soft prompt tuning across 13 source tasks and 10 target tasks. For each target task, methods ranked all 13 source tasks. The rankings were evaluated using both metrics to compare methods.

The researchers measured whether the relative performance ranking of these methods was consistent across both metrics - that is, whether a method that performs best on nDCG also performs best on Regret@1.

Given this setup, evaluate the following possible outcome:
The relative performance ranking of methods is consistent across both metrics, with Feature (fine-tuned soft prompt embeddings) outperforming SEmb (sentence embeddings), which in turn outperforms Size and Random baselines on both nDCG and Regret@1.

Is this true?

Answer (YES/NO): NO